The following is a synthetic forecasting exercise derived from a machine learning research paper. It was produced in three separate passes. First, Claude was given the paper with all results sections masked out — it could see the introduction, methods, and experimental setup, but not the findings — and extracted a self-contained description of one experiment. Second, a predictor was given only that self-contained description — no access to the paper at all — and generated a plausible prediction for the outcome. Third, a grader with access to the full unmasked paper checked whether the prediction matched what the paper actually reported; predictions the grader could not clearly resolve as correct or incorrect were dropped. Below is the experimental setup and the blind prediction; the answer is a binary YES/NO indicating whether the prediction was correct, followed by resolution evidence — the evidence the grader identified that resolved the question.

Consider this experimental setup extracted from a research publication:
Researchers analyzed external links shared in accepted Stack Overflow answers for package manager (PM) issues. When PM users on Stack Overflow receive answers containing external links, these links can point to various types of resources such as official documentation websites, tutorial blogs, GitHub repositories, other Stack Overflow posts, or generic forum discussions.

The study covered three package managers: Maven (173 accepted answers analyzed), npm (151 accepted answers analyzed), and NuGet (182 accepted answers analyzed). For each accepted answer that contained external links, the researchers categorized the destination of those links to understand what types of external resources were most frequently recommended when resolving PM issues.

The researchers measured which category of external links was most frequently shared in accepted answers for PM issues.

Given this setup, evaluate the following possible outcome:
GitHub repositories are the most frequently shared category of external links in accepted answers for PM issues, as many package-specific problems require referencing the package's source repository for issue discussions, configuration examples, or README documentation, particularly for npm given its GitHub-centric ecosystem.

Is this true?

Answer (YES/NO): NO